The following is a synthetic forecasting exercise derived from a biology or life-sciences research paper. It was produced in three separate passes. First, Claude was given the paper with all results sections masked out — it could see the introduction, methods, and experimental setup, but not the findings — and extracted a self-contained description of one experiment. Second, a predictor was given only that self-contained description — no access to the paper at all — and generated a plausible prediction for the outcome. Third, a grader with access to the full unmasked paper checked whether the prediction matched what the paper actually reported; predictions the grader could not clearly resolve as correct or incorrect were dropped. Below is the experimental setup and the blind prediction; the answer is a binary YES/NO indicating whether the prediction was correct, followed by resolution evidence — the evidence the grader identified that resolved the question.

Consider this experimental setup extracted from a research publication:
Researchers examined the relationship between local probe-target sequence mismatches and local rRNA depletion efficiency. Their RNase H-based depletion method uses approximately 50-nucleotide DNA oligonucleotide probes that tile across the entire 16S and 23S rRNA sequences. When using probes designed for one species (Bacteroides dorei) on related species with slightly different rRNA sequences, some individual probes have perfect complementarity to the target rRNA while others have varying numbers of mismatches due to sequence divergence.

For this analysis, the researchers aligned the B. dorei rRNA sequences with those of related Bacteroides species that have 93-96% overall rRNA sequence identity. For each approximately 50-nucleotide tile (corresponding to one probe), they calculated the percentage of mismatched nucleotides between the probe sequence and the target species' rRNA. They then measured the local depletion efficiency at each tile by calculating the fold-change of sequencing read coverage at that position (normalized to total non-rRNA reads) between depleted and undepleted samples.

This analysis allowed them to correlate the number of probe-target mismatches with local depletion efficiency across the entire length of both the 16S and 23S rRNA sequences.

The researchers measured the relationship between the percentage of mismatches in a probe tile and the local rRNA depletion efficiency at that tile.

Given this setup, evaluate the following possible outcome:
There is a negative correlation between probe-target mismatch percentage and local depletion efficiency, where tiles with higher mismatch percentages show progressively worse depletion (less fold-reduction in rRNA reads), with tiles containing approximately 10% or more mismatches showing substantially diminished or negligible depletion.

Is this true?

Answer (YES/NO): NO